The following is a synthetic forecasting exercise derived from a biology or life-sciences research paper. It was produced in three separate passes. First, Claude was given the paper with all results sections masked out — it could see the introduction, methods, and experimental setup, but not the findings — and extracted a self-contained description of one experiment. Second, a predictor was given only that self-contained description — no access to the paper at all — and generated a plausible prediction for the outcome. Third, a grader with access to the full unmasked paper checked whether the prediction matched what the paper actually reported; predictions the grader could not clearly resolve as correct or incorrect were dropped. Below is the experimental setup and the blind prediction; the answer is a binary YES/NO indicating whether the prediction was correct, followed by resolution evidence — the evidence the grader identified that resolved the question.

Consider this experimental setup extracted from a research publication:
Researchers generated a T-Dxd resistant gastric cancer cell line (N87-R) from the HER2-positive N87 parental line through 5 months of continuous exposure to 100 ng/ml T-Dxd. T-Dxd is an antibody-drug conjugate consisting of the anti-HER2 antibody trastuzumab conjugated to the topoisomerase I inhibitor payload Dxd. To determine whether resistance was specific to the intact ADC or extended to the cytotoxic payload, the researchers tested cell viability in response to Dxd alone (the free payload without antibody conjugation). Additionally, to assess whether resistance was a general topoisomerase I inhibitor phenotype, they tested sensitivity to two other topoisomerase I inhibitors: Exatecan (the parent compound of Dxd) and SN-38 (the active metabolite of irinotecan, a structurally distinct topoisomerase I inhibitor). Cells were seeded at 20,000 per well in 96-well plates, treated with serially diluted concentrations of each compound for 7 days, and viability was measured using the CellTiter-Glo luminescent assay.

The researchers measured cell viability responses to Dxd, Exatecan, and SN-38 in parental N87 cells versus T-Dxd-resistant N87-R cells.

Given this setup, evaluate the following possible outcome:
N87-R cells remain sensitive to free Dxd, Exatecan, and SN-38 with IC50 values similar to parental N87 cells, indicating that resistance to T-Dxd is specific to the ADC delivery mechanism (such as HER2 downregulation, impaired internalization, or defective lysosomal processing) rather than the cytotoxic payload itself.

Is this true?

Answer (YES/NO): NO